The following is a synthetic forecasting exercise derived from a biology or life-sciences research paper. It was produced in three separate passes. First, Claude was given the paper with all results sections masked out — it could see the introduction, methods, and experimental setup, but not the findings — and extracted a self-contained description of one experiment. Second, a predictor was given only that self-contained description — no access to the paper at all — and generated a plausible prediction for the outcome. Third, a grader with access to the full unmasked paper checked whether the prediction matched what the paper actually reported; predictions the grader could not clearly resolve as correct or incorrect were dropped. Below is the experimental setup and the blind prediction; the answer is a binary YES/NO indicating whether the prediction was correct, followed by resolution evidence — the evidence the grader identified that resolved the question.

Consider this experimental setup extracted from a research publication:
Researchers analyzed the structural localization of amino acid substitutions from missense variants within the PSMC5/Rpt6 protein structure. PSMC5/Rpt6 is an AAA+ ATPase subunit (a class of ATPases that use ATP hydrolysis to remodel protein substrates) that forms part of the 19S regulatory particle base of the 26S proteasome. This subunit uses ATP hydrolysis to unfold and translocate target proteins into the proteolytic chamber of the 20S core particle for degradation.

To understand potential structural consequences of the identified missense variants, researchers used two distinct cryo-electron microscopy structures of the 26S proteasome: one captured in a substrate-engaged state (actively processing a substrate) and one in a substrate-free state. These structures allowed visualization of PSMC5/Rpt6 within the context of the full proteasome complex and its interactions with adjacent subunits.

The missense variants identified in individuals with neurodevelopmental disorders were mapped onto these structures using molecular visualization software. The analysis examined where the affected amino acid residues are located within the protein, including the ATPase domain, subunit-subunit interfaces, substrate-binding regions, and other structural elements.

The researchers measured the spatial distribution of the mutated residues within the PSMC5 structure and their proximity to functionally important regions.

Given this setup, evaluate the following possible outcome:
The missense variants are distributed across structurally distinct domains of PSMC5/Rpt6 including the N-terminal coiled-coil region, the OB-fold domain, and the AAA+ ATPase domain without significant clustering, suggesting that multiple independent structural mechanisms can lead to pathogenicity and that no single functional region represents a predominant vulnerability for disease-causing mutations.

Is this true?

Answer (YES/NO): NO